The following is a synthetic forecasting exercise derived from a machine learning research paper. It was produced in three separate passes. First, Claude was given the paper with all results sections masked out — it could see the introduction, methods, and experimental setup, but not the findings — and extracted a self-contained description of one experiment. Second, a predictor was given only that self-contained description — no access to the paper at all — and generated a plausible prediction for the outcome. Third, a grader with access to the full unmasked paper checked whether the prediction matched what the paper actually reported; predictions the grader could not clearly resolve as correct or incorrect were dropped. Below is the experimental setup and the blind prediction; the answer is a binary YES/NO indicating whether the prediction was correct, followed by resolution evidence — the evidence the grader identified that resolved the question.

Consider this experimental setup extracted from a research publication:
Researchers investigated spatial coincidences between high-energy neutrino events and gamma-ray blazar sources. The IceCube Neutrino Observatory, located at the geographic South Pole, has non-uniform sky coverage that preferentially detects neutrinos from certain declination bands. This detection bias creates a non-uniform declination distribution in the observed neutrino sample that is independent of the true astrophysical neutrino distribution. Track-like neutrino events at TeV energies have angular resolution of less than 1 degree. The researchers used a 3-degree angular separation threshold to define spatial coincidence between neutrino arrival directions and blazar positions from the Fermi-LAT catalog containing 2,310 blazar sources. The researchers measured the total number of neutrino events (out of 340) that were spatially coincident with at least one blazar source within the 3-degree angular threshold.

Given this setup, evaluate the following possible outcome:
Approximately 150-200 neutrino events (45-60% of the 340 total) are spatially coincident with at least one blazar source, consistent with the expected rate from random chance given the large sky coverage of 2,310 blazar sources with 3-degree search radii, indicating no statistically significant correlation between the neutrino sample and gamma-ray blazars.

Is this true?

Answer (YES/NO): NO